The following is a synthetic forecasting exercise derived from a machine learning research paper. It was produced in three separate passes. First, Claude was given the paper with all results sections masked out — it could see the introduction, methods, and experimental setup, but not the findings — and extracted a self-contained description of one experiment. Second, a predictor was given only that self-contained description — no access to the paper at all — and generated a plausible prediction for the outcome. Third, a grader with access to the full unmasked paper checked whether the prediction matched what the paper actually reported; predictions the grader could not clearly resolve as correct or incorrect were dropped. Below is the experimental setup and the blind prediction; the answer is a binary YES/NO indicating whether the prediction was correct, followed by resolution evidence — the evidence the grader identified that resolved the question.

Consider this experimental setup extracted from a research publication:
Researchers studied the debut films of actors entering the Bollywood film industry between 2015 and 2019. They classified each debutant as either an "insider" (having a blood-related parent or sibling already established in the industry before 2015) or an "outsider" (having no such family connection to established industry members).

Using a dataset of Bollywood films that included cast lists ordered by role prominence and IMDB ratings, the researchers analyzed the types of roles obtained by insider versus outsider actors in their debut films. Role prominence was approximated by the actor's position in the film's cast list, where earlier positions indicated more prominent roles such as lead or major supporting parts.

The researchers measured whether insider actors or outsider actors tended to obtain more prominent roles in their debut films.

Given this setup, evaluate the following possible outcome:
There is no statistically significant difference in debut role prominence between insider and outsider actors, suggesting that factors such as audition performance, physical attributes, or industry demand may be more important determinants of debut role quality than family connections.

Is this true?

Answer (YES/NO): NO